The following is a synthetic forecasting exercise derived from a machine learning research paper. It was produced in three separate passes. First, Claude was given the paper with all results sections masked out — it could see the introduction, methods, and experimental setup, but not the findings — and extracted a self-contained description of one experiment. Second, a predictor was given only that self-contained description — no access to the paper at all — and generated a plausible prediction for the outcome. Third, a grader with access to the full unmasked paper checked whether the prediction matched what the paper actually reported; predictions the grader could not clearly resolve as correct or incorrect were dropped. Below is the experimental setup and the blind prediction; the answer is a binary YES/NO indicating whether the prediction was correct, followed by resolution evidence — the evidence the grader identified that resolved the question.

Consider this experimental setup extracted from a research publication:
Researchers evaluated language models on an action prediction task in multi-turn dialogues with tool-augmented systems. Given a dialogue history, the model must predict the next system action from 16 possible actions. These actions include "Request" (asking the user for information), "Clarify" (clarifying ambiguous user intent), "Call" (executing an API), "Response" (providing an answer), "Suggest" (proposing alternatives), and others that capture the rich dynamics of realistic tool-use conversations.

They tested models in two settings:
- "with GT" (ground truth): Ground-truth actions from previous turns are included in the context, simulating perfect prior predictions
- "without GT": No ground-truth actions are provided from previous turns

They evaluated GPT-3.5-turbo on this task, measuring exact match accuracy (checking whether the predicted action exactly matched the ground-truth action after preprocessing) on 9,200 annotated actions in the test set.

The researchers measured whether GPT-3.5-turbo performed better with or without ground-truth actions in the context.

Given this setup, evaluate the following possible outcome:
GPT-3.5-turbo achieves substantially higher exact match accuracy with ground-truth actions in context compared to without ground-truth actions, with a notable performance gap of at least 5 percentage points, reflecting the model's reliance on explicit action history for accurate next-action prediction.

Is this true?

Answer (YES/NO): NO